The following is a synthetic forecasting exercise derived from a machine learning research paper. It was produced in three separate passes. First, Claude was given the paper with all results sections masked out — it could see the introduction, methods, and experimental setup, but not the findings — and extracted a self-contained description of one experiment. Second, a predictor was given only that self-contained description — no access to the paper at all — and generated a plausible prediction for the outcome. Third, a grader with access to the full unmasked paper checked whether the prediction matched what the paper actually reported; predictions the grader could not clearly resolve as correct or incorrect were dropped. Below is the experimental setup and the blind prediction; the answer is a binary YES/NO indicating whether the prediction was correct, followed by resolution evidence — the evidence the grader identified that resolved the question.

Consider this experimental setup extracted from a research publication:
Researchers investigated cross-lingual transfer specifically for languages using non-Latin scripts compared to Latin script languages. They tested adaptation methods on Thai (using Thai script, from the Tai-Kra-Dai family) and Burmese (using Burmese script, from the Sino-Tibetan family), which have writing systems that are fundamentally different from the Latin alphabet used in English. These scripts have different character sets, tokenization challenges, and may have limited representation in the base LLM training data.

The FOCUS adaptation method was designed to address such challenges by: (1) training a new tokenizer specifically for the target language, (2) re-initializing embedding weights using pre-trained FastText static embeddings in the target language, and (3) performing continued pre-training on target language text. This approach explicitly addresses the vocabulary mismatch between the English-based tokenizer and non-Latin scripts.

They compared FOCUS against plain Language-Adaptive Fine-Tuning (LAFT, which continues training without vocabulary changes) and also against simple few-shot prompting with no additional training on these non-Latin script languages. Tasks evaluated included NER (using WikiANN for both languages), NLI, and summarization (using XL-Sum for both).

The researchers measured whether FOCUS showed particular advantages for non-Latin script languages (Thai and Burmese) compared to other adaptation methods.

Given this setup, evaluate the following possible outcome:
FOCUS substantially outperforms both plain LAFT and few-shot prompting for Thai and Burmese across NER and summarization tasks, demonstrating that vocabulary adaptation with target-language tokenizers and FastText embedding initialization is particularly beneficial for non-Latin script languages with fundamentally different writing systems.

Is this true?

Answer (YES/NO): NO